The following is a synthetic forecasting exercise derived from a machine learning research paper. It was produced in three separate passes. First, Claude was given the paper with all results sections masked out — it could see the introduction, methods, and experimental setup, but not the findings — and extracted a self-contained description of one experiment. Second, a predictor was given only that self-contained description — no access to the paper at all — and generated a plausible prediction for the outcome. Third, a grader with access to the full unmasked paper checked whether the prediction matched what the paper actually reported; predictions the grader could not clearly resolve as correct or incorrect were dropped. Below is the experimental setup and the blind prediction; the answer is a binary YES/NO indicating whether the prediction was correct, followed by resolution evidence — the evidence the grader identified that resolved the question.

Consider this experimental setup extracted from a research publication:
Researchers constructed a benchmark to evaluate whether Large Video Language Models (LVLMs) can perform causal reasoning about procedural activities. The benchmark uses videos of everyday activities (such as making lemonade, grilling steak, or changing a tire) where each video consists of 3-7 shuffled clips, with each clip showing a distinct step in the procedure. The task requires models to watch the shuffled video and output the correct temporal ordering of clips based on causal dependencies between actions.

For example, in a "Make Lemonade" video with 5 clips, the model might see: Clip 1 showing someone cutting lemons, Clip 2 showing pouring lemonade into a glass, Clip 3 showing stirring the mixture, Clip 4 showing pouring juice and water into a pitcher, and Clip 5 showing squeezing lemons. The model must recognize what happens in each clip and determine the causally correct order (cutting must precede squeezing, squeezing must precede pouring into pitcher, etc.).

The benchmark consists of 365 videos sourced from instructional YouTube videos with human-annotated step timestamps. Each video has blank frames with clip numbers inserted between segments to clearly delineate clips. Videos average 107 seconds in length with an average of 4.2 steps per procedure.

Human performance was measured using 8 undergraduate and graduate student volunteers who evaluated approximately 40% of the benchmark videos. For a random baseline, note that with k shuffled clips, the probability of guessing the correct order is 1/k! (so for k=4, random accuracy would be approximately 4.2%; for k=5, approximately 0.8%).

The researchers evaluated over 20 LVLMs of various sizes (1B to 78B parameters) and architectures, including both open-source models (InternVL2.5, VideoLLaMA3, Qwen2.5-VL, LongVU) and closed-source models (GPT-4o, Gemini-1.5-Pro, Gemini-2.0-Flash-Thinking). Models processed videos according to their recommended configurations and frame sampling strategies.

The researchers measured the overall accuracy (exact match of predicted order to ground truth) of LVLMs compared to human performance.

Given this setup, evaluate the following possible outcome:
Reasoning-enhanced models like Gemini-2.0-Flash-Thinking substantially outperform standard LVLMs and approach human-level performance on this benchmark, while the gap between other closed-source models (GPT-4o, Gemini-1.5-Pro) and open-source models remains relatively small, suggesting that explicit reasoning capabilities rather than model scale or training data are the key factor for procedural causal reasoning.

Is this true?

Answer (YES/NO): NO